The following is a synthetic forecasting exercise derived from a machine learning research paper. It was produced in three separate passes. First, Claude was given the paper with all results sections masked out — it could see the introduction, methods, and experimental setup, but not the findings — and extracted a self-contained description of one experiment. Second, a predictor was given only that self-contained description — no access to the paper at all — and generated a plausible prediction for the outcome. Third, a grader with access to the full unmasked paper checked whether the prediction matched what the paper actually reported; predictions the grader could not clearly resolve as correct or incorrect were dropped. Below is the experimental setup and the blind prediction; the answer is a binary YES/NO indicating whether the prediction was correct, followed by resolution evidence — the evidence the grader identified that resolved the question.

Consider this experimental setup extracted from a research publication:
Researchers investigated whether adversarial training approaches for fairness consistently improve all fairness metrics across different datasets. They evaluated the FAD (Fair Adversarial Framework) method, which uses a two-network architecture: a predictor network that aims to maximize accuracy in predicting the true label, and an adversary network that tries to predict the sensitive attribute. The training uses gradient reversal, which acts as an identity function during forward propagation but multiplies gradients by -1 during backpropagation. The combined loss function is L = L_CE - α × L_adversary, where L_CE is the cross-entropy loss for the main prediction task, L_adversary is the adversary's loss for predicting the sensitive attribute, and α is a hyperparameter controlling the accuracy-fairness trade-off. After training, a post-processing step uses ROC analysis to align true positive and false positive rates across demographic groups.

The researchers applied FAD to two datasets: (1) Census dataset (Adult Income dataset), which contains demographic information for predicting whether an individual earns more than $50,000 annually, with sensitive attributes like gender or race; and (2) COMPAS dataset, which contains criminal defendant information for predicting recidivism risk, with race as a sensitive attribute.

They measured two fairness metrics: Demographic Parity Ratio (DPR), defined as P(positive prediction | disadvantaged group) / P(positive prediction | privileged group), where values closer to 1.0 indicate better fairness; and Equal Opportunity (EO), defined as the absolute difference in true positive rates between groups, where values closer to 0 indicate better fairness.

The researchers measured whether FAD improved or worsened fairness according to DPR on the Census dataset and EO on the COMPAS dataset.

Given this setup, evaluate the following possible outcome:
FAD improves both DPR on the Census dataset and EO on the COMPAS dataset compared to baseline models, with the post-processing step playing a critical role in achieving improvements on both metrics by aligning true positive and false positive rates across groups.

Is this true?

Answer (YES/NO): NO